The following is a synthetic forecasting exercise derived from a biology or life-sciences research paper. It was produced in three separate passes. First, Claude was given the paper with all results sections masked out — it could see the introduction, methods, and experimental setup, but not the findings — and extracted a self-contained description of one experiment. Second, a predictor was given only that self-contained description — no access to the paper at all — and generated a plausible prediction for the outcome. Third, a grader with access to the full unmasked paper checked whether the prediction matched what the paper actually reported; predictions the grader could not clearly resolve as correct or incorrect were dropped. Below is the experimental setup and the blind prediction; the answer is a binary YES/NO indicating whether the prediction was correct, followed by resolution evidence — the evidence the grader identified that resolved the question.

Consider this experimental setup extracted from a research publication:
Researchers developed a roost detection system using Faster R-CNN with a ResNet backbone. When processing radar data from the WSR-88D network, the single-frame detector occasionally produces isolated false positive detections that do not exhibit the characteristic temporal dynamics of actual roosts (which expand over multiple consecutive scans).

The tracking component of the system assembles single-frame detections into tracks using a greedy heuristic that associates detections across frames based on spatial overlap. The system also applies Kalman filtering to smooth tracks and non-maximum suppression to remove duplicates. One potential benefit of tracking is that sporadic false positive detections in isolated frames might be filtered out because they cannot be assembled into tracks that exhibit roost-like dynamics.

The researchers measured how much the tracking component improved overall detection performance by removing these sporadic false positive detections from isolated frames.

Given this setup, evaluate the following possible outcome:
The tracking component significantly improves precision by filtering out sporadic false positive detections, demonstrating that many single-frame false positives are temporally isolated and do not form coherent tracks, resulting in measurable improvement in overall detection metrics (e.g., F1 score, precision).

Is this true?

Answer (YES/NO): NO